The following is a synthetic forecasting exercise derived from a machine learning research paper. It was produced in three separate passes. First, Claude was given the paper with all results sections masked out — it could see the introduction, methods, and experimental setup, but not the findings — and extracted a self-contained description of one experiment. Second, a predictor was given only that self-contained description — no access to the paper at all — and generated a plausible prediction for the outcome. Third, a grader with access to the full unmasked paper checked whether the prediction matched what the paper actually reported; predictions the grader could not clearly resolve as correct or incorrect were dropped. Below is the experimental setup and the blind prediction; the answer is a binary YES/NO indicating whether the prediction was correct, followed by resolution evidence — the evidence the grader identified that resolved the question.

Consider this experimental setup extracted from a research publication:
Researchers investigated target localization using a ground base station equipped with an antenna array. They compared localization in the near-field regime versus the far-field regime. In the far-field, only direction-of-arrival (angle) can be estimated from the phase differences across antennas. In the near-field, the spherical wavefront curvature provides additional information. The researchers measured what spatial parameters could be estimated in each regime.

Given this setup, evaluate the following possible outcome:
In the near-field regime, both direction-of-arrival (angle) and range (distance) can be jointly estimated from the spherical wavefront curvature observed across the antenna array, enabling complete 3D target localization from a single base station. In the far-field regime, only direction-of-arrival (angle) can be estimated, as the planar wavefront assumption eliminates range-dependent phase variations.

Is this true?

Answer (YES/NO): YES